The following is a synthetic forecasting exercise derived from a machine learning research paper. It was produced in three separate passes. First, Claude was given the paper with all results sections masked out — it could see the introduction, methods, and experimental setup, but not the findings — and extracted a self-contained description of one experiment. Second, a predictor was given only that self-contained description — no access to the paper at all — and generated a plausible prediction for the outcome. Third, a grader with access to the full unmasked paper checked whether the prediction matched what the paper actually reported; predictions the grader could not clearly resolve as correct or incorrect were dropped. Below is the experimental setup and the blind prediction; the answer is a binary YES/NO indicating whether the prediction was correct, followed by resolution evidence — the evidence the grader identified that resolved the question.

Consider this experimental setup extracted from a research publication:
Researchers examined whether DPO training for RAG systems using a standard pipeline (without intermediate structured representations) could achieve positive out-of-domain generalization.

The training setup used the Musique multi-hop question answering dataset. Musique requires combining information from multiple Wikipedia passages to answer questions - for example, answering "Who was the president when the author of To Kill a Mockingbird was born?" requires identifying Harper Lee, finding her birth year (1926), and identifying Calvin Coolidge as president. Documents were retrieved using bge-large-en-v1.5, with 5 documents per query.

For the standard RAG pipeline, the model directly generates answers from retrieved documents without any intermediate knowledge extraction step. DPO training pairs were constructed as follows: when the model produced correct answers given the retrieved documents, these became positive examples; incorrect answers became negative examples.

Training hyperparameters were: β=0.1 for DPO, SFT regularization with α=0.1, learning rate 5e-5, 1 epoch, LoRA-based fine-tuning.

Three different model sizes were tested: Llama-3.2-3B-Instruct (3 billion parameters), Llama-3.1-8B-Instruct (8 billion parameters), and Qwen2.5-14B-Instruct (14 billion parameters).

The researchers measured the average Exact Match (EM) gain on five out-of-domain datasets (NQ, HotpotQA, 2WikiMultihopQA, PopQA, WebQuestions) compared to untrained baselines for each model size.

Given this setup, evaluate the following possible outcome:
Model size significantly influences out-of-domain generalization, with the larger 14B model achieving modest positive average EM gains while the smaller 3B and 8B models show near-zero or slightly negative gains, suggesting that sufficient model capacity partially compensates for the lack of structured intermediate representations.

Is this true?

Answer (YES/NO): NO